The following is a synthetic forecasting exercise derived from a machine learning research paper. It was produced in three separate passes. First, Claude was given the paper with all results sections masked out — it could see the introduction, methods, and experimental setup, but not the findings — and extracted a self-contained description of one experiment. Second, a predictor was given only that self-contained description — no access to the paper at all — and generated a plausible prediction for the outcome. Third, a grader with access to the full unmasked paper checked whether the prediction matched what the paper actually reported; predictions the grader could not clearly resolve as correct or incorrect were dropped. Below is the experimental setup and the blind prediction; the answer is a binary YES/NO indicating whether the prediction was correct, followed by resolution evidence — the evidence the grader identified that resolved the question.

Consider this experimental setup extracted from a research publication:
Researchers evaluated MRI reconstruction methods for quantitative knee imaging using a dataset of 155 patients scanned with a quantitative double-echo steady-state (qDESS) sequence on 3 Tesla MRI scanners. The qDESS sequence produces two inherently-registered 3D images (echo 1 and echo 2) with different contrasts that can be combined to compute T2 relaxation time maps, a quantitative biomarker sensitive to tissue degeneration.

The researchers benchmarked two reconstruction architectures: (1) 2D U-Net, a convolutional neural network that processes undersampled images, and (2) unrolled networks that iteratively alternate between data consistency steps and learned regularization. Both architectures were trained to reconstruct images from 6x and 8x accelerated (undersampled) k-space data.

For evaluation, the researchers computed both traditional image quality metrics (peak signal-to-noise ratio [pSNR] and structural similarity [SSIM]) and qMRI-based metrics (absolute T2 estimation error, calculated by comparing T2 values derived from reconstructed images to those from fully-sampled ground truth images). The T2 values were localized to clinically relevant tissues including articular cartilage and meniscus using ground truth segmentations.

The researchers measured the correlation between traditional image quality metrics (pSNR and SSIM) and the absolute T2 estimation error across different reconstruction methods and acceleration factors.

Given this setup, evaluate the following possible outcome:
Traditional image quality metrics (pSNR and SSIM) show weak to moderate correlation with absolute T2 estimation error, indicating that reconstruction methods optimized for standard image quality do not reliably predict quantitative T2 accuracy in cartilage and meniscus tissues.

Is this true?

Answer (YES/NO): YES